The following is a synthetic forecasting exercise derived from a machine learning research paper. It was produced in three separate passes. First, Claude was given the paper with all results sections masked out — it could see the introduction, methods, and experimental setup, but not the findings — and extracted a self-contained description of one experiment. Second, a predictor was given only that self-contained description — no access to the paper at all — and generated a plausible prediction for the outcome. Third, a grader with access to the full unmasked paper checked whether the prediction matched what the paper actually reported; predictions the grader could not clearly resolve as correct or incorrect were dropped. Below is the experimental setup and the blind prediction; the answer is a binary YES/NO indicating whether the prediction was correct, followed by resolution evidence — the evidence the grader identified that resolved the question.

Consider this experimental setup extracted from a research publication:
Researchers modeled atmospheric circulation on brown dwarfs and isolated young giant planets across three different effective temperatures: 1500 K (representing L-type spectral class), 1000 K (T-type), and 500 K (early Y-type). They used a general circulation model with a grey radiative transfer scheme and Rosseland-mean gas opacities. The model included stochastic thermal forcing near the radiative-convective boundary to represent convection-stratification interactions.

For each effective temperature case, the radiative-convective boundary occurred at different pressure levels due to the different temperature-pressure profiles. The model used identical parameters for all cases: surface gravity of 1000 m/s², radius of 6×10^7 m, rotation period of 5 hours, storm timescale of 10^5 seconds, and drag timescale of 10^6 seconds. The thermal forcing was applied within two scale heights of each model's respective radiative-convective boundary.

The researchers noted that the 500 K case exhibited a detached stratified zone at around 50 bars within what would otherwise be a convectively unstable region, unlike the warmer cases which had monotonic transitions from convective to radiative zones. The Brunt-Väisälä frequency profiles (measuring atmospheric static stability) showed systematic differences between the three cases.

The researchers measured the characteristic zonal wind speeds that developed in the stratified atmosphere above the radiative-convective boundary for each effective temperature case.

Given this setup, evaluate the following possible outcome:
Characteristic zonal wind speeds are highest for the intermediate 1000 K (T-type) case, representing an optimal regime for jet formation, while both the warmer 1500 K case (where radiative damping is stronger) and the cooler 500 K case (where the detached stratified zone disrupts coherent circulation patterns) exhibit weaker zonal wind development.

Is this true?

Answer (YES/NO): NO